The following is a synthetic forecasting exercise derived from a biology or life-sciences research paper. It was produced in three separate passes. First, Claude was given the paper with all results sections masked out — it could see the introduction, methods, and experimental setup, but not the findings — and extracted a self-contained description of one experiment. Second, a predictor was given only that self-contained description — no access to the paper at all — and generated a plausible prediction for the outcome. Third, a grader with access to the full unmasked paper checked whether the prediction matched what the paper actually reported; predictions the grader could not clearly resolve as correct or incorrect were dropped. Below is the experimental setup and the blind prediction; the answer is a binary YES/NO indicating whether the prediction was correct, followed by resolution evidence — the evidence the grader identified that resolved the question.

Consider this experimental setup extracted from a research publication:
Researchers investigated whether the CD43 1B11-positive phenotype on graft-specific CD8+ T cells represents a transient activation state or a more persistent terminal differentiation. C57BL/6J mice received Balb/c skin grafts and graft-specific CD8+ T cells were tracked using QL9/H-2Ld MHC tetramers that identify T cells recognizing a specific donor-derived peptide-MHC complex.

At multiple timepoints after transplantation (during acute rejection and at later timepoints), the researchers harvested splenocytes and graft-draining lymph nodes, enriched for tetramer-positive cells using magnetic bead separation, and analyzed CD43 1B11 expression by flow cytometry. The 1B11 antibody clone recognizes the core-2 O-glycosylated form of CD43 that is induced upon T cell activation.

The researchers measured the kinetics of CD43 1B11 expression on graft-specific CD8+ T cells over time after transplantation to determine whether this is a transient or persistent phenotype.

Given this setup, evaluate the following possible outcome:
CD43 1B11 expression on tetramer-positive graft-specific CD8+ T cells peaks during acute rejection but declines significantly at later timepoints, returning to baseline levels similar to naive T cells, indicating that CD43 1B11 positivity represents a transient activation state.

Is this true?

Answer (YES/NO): NO